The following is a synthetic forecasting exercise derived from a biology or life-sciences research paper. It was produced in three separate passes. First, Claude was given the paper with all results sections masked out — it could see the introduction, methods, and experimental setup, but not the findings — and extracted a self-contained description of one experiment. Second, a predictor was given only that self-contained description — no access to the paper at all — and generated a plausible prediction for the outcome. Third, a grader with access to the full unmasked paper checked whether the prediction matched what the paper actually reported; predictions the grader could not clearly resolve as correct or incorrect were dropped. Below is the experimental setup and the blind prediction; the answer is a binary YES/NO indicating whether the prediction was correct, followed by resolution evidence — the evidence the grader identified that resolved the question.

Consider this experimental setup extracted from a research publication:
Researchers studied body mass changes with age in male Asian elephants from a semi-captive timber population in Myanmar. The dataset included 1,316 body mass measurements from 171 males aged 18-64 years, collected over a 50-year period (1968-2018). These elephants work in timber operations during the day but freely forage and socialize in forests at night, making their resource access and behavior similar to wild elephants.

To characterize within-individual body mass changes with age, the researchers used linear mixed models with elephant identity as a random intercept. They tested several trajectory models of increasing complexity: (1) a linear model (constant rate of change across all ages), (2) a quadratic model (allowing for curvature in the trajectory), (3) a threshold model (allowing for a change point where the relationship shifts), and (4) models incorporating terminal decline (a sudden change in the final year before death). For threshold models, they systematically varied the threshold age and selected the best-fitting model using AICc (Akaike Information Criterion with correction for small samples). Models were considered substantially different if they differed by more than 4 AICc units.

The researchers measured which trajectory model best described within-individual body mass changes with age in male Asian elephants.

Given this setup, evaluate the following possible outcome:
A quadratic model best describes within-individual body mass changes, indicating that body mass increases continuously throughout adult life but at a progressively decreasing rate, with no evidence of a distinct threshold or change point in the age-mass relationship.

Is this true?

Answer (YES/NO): NO